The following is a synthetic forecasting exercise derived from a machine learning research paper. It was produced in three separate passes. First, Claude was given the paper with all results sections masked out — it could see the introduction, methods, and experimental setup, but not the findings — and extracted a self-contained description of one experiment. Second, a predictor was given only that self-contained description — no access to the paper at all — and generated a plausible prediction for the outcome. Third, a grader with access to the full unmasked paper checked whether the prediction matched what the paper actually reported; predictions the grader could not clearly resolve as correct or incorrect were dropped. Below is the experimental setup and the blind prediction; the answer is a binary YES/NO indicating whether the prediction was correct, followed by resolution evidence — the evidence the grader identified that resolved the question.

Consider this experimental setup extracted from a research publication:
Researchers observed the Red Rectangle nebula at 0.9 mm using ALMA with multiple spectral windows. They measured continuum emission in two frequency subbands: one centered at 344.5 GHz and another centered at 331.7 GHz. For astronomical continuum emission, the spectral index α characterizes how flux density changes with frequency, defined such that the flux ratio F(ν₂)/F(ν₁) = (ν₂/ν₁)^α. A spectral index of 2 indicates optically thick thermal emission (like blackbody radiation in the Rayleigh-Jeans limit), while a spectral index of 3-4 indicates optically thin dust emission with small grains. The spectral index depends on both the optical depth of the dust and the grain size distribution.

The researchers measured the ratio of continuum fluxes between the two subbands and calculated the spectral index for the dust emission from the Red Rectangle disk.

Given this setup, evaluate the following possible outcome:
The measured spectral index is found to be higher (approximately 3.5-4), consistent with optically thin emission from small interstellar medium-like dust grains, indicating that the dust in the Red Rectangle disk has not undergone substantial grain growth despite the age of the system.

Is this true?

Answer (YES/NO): NO